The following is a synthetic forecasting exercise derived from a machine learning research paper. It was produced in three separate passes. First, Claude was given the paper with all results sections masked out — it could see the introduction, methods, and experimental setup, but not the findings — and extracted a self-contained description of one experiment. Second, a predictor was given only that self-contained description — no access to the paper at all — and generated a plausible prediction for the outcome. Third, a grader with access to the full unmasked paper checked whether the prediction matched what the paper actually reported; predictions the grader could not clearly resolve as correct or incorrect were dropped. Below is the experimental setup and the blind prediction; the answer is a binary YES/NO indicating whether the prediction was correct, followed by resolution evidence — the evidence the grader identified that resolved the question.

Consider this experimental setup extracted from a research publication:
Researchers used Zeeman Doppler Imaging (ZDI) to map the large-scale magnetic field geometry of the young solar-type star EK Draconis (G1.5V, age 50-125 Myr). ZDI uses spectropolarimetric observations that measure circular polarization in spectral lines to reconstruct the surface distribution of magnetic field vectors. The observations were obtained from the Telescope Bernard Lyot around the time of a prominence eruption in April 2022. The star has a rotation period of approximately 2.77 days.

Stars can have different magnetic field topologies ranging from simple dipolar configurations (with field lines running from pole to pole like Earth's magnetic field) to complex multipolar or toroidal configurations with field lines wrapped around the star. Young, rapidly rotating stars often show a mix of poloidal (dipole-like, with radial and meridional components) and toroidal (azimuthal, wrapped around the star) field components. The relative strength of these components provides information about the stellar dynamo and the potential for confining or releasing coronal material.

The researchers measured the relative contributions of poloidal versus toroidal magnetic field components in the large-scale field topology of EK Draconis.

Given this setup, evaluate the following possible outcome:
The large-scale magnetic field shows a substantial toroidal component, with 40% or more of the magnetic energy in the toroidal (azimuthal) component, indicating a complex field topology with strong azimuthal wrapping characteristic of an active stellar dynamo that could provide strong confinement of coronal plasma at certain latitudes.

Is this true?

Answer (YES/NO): YES